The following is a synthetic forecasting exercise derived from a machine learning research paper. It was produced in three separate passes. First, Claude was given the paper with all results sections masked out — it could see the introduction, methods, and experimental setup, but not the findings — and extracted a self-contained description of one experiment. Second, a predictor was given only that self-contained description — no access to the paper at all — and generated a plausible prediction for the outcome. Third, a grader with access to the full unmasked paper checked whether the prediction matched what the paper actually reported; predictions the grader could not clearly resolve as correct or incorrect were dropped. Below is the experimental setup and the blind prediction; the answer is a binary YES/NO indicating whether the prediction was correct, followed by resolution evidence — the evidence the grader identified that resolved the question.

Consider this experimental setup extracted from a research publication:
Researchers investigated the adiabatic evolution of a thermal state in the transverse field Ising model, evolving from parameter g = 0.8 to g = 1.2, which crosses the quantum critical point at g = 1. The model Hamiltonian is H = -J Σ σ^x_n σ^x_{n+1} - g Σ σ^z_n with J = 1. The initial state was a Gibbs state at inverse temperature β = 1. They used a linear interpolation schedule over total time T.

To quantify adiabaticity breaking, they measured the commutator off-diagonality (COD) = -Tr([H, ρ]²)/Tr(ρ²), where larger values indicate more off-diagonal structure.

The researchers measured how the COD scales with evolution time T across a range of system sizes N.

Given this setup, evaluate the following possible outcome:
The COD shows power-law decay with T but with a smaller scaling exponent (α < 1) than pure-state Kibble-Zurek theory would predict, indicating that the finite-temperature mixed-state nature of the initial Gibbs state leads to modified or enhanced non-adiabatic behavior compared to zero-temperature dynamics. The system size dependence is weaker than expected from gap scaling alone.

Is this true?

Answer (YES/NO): NO